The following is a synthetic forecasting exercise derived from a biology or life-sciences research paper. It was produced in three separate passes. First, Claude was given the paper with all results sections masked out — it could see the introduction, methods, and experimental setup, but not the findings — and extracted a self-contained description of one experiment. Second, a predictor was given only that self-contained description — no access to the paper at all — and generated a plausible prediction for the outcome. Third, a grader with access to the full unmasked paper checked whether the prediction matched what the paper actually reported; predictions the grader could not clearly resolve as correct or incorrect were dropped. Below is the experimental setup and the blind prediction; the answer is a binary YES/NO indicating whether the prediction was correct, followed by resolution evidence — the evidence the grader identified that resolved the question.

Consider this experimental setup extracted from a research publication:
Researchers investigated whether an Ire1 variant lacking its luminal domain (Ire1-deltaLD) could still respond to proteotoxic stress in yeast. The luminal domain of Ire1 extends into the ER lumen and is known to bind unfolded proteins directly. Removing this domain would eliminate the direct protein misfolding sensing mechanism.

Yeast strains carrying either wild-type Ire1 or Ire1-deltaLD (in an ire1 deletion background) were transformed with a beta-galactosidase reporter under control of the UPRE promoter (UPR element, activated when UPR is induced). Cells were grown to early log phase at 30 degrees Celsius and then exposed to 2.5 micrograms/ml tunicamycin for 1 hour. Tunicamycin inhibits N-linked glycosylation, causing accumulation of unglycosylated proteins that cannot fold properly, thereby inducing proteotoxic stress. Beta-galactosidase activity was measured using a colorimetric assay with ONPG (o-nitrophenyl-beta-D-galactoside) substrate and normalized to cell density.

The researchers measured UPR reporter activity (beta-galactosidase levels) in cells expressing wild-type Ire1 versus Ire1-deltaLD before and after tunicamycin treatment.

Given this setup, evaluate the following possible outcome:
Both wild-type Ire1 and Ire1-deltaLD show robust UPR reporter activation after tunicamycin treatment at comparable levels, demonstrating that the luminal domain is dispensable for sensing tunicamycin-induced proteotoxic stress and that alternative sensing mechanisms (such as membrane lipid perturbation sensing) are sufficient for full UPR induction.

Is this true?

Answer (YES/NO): NO